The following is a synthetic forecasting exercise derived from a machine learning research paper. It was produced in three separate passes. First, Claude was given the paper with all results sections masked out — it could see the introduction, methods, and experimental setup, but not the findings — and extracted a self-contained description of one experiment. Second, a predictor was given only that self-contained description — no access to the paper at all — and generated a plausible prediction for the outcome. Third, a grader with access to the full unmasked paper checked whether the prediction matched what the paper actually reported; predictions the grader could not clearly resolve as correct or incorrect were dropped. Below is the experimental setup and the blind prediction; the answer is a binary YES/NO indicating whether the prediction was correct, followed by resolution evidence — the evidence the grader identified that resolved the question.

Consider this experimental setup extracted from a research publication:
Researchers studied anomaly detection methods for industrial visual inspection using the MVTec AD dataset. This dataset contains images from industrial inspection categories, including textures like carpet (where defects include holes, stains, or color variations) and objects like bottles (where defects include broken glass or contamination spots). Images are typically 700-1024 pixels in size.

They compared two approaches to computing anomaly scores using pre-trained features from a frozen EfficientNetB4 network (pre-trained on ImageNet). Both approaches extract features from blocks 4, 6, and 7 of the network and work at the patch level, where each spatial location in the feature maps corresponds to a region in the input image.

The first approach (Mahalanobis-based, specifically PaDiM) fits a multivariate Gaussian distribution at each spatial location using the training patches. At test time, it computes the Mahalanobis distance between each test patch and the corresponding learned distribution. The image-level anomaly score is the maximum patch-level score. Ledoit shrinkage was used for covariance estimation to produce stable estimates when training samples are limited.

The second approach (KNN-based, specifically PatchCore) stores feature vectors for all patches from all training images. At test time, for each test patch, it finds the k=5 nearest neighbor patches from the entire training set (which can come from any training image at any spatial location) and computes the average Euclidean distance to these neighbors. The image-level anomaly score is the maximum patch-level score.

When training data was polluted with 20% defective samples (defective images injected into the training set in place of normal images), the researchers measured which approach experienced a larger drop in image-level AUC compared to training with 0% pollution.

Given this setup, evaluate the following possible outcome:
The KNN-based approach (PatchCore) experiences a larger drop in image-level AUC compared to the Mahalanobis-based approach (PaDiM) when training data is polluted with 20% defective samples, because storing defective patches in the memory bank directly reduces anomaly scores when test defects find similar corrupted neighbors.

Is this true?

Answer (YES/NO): NO